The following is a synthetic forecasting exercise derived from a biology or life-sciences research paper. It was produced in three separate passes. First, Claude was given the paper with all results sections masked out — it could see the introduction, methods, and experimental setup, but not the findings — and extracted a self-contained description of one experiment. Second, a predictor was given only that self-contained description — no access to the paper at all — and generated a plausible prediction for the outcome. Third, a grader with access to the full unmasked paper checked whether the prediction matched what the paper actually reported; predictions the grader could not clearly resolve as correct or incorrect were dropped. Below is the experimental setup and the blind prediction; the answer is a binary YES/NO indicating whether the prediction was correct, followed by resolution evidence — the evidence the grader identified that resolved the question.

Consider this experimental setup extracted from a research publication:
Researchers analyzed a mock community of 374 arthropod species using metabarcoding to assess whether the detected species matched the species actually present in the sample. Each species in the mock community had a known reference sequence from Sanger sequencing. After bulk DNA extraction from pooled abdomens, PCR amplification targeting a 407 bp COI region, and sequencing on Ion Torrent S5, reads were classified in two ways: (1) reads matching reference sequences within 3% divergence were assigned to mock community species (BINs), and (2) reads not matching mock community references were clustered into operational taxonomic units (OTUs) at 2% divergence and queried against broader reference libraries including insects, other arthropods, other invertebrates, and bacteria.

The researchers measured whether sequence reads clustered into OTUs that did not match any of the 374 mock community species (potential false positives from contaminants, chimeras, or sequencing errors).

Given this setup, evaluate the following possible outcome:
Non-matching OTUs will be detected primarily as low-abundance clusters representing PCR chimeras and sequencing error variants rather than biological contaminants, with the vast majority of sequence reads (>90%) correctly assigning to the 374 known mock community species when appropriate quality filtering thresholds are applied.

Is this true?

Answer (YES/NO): NO